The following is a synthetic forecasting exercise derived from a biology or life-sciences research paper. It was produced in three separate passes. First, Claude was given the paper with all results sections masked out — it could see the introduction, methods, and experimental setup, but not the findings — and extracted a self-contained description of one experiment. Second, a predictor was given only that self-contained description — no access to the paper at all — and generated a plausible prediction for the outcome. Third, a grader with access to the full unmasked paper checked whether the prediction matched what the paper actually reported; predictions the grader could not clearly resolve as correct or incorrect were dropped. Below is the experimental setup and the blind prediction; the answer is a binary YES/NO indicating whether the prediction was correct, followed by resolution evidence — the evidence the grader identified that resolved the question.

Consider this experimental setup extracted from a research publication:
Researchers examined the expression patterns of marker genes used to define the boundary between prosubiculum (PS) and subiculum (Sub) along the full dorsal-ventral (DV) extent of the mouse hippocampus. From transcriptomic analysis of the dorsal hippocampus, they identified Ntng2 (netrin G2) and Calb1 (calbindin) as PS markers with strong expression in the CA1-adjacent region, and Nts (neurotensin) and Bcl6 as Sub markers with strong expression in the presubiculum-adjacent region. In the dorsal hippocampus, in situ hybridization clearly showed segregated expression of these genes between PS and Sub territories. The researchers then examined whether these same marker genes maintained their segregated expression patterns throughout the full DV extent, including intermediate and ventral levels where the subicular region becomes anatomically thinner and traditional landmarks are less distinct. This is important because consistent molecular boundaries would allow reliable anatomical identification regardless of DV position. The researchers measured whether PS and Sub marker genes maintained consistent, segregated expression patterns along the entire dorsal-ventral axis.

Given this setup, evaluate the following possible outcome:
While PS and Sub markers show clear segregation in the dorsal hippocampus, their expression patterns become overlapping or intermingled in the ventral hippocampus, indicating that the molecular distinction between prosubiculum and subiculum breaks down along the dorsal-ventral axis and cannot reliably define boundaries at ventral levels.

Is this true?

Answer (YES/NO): NO